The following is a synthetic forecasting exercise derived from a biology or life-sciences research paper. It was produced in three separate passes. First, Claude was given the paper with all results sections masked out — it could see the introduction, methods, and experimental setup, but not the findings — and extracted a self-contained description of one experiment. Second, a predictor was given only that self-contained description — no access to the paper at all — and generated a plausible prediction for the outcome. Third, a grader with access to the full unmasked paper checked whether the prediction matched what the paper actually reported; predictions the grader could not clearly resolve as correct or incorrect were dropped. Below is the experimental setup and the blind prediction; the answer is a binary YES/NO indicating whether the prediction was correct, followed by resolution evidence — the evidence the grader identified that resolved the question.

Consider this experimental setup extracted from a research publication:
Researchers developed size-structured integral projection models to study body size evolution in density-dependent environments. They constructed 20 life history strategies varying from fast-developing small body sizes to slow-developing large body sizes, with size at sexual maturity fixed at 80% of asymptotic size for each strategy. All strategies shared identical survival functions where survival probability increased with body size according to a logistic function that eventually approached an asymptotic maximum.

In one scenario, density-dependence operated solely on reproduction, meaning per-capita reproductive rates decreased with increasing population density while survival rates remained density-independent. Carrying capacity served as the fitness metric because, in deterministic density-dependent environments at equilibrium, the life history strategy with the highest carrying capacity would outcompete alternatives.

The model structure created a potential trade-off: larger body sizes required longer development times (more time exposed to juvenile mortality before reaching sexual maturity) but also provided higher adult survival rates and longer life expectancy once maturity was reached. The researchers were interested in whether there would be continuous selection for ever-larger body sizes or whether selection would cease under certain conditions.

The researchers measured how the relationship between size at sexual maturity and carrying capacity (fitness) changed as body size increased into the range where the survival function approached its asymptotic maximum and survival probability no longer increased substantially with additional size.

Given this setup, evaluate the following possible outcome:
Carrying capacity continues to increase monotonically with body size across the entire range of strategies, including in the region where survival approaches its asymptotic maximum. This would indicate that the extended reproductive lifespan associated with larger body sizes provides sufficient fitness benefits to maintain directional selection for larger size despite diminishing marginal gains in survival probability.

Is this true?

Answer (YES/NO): NO